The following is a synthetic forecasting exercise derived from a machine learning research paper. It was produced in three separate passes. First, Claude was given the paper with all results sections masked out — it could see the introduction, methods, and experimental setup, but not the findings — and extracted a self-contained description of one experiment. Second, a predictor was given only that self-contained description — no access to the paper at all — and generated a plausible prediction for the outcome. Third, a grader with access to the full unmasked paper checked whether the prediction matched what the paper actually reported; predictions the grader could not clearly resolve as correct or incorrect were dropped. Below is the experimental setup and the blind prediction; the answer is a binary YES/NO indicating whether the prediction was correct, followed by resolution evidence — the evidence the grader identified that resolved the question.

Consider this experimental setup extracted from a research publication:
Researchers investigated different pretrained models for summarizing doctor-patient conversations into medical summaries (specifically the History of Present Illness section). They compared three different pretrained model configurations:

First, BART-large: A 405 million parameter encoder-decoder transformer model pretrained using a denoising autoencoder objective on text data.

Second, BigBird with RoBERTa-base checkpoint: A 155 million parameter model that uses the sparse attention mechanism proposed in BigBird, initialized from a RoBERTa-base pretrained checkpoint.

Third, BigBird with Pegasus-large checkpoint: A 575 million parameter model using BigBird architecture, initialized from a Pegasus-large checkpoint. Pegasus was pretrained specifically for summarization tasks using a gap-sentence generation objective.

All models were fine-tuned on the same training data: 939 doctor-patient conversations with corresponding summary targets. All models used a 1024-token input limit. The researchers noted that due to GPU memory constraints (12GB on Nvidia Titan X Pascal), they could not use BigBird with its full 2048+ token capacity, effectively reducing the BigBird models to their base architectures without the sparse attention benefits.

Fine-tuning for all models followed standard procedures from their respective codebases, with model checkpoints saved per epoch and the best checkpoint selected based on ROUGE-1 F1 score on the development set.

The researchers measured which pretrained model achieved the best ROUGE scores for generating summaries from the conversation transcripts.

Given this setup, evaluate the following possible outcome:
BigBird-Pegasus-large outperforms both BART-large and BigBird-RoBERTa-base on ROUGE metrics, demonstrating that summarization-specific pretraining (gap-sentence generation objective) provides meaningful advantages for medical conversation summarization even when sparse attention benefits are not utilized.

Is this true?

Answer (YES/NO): NO